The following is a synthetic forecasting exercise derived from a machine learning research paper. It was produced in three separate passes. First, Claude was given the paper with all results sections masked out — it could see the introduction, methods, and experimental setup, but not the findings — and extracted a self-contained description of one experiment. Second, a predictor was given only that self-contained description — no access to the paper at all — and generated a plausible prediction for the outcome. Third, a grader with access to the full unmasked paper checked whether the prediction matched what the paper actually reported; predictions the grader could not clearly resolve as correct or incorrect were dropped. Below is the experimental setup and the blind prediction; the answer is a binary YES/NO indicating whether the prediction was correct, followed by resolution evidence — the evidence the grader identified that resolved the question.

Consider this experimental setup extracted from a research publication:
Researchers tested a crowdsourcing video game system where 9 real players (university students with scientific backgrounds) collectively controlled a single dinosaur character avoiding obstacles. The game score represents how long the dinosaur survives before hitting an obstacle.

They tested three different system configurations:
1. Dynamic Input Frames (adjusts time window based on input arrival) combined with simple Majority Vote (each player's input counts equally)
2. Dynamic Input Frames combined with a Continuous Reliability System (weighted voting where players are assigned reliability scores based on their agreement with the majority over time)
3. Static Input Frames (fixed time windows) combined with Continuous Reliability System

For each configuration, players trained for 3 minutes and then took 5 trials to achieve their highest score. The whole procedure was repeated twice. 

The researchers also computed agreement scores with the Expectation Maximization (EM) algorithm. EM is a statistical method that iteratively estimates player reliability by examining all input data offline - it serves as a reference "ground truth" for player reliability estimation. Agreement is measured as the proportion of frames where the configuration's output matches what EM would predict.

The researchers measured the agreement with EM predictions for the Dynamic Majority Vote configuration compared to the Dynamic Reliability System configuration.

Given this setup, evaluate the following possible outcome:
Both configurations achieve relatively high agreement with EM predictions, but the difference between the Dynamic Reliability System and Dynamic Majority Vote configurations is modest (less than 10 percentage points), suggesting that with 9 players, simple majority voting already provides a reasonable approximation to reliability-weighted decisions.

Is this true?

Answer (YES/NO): YES